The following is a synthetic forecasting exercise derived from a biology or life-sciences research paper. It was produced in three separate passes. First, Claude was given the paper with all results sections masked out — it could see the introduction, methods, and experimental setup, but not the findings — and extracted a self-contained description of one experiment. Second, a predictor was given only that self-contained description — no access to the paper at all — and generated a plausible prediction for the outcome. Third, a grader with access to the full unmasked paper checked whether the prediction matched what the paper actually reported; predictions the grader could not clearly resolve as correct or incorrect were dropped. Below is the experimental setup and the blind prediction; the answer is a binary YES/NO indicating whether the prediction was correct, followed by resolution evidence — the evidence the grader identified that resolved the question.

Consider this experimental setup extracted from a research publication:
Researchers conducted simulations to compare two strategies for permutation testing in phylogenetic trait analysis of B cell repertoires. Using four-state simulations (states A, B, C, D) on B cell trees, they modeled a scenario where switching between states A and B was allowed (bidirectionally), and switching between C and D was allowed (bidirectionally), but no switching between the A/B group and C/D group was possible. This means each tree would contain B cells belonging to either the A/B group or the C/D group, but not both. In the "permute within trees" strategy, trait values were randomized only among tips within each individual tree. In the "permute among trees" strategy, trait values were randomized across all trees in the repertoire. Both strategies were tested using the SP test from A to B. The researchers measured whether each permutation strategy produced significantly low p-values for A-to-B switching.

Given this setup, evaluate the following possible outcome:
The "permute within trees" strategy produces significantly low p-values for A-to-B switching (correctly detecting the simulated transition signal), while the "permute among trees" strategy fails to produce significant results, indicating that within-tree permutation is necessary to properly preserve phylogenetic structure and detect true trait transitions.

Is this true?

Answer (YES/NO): NO